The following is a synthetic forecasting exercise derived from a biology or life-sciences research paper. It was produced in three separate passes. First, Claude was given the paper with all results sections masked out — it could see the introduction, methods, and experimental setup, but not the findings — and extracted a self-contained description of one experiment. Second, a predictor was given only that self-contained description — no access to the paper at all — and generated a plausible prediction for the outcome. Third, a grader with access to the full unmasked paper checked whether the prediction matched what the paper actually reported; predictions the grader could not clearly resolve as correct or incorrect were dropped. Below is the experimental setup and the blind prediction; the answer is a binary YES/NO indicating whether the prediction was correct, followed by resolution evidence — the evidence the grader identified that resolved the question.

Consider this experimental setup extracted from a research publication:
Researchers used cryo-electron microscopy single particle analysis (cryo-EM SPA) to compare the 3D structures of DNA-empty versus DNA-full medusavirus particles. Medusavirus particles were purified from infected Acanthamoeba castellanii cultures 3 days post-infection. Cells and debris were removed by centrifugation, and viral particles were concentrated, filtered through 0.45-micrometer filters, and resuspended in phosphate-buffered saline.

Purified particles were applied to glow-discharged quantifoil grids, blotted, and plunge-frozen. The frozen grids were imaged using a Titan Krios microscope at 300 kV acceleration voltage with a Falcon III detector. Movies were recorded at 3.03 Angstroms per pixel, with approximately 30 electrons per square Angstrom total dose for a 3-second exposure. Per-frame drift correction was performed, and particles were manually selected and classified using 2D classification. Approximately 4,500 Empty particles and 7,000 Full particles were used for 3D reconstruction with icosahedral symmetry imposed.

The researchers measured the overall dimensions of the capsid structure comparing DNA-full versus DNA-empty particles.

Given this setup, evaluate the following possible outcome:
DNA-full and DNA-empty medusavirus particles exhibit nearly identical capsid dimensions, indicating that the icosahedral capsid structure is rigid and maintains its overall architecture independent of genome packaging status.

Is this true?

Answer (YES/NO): NO